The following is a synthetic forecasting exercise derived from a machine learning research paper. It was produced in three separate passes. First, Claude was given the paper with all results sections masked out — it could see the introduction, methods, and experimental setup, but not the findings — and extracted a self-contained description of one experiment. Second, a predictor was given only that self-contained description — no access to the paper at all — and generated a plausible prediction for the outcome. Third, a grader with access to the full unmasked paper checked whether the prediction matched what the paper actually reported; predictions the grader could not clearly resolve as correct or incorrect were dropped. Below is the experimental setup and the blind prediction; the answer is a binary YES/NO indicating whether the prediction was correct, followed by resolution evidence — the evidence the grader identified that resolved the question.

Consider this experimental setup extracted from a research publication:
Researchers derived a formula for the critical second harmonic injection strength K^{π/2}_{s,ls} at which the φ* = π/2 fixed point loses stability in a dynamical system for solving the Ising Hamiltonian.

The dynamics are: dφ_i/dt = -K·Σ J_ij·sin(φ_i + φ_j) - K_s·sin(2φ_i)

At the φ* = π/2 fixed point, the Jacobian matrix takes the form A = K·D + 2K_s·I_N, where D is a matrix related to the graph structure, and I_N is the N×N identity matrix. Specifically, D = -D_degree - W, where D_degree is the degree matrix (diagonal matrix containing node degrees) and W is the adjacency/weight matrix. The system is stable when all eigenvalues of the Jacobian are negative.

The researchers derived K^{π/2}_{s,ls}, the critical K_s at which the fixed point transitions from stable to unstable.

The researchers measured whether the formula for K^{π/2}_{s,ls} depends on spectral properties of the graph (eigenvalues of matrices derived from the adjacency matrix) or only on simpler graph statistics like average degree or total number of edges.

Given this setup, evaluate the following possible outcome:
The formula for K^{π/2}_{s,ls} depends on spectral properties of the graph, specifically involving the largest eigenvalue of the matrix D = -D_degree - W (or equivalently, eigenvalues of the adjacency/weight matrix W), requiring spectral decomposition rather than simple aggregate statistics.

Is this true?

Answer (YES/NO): YES